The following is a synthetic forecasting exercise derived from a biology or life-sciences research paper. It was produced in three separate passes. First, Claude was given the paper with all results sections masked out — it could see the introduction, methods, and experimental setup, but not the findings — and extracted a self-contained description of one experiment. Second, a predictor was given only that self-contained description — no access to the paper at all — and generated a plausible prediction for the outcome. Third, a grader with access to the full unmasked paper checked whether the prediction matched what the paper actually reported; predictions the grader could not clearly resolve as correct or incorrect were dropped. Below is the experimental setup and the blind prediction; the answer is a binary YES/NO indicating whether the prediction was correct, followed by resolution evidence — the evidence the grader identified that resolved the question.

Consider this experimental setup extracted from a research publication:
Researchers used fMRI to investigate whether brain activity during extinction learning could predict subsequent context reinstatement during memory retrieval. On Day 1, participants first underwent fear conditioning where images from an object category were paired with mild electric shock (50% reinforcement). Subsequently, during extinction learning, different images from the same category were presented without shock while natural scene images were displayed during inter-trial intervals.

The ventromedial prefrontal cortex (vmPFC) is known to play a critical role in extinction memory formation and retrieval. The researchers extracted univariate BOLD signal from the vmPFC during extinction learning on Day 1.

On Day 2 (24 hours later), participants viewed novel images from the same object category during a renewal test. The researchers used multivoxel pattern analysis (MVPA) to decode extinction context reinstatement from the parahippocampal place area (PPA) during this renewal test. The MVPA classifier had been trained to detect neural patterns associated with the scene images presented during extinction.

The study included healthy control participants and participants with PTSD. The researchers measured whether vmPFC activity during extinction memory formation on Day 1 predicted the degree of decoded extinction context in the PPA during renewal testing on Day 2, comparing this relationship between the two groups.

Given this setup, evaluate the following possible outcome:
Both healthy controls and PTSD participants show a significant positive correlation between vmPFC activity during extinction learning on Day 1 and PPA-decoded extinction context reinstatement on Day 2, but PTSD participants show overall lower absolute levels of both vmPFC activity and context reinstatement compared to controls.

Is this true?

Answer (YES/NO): NO